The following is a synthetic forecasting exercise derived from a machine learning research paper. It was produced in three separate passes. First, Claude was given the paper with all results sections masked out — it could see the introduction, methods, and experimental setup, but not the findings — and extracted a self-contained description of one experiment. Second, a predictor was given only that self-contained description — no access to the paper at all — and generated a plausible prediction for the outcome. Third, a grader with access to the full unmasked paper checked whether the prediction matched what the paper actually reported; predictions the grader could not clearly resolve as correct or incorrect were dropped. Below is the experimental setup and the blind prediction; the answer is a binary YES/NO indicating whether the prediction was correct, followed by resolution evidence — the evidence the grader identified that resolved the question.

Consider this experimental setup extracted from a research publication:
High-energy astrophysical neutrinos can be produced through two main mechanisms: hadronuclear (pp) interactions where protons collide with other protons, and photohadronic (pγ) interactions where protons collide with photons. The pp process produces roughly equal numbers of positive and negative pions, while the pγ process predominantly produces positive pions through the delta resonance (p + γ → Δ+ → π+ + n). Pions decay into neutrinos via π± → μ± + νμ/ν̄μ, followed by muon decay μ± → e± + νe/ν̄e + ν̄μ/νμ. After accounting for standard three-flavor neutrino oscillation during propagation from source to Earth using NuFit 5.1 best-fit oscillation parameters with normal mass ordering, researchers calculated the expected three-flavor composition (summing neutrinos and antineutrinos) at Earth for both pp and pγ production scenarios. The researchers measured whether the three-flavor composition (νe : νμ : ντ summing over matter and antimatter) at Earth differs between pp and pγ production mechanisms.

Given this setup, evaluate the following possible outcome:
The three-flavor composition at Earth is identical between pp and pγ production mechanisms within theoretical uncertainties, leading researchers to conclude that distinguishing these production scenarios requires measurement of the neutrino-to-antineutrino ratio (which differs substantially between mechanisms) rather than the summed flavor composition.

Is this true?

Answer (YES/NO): YES